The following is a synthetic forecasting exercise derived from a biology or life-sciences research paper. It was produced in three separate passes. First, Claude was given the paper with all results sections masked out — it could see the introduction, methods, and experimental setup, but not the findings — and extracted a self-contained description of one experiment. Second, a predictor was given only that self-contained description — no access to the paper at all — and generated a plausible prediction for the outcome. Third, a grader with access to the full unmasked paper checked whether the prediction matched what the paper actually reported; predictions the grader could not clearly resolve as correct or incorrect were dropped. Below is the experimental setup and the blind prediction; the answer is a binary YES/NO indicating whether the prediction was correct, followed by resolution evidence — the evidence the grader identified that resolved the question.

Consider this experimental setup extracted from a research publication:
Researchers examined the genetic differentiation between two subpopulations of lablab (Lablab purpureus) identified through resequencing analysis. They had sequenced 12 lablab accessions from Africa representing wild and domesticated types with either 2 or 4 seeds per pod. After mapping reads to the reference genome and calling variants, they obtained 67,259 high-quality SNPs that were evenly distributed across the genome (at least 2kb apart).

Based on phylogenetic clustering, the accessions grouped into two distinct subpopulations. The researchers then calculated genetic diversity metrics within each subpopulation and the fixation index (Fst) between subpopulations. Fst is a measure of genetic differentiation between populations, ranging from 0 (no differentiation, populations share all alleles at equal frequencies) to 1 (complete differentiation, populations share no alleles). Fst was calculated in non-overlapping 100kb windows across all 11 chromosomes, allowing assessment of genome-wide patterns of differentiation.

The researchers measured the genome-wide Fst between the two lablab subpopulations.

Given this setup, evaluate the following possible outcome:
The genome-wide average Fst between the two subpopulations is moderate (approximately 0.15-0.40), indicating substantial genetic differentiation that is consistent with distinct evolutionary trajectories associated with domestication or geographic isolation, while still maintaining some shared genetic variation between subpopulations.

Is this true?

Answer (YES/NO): NO